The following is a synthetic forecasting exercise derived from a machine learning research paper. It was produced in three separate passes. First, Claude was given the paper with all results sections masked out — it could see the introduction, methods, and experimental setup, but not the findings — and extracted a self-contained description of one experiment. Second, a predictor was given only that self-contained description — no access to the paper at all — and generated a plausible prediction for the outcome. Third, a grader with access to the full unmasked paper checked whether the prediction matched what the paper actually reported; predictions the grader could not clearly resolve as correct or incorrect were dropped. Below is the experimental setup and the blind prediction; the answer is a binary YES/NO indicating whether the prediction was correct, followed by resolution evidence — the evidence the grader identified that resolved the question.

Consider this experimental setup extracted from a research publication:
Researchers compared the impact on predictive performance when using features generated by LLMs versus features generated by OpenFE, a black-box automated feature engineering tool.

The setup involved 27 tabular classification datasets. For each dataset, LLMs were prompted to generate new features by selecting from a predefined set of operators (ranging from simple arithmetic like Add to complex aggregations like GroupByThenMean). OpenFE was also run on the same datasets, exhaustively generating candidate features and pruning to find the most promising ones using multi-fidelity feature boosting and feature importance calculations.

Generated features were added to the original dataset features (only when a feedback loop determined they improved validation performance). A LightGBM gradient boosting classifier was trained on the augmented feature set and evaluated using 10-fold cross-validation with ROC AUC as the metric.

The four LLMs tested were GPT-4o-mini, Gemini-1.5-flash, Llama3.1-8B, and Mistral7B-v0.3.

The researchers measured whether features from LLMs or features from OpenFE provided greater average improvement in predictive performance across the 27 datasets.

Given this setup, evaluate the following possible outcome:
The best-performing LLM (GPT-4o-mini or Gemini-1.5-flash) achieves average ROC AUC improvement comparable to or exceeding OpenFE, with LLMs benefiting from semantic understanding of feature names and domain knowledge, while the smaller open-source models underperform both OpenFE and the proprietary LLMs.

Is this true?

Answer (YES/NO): NO